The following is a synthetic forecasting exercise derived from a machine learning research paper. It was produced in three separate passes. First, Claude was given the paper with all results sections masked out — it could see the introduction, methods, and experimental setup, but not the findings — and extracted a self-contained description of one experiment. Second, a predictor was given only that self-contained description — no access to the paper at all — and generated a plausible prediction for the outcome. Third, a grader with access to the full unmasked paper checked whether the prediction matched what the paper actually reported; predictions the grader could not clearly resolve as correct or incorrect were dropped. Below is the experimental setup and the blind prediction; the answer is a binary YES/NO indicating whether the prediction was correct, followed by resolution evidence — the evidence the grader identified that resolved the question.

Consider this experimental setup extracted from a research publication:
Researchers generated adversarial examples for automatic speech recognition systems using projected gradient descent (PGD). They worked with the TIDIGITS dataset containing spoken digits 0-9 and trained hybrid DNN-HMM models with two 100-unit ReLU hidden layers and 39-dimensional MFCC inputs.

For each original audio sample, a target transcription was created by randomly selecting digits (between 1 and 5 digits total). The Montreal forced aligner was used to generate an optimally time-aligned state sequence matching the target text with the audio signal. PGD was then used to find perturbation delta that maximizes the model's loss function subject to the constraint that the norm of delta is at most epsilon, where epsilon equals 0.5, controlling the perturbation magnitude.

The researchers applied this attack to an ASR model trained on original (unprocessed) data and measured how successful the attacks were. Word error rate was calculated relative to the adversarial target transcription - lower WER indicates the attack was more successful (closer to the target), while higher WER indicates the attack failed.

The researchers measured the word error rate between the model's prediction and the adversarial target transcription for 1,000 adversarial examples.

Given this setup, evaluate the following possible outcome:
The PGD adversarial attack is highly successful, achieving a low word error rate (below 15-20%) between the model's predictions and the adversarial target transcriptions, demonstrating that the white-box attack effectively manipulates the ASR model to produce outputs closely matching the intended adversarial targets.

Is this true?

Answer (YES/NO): YES